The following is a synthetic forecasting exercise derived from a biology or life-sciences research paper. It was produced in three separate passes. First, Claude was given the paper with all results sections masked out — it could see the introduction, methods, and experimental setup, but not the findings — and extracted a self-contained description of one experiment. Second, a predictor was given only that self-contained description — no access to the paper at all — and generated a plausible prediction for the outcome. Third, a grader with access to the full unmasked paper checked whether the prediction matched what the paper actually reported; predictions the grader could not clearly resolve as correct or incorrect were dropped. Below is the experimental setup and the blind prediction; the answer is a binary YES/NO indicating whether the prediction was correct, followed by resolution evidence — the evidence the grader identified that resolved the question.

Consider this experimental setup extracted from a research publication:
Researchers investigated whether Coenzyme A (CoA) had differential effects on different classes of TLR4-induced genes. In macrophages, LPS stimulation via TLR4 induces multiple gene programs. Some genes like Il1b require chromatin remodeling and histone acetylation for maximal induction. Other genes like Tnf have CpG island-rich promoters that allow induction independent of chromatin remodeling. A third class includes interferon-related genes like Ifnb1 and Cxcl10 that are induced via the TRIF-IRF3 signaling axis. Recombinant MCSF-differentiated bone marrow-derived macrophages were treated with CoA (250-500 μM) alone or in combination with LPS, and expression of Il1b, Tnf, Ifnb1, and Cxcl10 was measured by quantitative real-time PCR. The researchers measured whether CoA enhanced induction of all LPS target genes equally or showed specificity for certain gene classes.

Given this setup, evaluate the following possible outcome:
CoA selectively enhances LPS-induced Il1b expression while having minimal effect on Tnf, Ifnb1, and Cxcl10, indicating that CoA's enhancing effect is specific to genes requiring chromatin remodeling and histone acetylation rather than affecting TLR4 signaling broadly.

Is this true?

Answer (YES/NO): NO